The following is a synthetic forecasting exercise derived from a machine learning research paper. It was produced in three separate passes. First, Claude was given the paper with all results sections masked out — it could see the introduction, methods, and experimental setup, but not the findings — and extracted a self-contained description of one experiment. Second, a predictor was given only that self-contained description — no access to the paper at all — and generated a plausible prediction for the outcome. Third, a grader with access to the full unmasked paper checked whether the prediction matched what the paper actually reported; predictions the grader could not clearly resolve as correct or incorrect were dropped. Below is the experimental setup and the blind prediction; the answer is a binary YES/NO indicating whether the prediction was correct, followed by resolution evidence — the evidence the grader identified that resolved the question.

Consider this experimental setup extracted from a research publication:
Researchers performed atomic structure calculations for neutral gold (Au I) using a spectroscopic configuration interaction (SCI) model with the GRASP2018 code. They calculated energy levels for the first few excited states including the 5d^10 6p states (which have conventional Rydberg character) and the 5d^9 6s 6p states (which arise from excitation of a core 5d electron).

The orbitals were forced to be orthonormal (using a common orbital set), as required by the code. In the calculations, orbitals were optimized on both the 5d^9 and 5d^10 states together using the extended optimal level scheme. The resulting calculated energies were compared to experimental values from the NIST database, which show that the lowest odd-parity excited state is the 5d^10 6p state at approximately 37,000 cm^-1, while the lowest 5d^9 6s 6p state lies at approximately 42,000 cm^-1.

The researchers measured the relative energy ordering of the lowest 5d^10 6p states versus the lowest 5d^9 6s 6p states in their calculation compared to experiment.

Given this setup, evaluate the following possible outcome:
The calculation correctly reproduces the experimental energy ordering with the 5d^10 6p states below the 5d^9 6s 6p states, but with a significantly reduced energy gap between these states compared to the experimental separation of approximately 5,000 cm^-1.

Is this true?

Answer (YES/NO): NO